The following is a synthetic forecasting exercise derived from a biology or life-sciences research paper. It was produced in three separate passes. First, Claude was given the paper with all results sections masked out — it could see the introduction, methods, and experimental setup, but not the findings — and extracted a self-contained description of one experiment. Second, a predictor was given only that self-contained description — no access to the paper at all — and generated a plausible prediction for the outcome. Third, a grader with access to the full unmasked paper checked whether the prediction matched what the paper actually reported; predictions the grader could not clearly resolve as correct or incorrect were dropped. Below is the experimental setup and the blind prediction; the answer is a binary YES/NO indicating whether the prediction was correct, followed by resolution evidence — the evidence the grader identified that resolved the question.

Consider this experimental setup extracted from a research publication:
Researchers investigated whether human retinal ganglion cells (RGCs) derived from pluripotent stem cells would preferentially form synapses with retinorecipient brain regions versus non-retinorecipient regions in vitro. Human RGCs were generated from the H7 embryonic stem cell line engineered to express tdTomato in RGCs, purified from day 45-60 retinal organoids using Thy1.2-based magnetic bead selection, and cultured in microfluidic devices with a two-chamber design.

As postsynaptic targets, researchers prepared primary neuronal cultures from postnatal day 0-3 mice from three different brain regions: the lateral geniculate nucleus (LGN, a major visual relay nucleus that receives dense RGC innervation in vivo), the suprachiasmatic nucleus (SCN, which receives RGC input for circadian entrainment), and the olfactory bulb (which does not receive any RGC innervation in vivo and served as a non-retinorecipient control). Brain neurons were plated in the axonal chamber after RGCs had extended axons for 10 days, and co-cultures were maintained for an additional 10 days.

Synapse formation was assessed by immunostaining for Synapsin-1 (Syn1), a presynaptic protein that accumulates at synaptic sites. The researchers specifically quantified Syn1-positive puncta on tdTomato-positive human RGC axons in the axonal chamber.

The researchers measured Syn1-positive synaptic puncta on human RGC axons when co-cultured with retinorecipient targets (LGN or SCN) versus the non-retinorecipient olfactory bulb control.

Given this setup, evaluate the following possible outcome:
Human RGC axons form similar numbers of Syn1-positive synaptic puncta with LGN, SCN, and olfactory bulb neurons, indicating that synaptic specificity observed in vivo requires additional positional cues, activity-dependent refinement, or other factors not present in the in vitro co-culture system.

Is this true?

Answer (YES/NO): NO